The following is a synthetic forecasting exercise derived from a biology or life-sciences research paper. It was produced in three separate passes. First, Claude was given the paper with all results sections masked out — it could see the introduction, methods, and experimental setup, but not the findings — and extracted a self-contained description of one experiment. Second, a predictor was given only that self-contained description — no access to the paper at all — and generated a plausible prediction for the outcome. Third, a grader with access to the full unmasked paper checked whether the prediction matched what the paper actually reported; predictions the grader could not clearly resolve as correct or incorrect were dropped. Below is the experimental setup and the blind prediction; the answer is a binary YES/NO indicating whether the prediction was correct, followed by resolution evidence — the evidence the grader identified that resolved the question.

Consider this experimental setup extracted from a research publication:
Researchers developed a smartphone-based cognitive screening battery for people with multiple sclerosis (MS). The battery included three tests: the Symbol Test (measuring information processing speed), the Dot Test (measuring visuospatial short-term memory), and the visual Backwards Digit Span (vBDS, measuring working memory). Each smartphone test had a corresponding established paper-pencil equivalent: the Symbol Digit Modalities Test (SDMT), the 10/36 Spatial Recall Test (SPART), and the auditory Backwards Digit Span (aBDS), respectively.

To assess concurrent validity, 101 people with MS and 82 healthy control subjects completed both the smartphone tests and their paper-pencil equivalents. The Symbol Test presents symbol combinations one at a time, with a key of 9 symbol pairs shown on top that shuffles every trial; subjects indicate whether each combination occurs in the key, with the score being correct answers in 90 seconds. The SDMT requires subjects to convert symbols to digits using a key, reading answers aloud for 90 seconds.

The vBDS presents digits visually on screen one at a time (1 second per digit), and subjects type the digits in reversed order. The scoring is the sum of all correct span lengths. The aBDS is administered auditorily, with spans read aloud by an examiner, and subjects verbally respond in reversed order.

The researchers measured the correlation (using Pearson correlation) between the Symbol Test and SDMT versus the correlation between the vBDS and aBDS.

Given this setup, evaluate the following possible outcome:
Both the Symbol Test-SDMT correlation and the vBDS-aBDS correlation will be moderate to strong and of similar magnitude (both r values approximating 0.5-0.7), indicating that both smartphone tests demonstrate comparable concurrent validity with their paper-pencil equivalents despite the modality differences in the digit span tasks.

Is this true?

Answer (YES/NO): YES